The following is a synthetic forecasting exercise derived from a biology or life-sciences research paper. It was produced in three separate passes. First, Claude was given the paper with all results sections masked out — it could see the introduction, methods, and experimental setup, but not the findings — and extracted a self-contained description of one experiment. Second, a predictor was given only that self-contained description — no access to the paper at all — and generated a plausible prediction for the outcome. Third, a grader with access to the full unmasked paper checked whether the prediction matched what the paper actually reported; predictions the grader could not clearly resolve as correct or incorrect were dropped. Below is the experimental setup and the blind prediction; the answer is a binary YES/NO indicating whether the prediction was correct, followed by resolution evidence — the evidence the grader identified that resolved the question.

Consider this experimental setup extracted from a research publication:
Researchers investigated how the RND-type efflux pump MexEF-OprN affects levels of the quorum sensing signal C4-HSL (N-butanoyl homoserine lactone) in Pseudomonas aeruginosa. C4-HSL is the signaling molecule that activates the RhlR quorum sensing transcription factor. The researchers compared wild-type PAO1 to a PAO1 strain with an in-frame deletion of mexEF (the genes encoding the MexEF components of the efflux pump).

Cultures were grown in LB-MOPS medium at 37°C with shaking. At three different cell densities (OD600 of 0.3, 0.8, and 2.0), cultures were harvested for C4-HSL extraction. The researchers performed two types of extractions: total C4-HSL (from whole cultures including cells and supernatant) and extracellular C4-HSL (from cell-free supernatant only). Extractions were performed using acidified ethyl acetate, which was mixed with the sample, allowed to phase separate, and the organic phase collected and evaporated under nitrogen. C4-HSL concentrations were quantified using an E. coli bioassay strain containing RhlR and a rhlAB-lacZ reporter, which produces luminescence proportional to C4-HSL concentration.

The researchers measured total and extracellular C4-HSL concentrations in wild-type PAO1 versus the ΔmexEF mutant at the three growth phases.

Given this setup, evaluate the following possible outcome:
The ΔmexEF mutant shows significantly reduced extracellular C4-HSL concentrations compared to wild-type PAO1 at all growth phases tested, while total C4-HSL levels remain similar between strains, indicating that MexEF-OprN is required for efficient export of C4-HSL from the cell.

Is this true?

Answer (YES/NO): NO